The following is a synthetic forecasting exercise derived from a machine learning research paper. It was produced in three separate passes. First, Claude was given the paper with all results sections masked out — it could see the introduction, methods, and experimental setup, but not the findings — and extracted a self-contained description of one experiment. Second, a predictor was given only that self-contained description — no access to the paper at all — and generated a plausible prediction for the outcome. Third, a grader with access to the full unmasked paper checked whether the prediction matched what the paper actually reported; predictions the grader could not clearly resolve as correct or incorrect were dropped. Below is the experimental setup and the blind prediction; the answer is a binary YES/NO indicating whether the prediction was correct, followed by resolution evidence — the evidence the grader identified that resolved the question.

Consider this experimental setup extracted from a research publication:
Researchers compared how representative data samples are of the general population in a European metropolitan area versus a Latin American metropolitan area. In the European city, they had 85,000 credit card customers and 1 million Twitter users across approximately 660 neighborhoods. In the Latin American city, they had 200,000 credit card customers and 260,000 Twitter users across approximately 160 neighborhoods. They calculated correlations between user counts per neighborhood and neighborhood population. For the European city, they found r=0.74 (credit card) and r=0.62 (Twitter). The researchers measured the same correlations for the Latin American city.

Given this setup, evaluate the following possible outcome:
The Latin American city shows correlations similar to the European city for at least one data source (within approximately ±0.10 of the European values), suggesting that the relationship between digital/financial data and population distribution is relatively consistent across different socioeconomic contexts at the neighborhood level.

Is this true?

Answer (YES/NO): NO